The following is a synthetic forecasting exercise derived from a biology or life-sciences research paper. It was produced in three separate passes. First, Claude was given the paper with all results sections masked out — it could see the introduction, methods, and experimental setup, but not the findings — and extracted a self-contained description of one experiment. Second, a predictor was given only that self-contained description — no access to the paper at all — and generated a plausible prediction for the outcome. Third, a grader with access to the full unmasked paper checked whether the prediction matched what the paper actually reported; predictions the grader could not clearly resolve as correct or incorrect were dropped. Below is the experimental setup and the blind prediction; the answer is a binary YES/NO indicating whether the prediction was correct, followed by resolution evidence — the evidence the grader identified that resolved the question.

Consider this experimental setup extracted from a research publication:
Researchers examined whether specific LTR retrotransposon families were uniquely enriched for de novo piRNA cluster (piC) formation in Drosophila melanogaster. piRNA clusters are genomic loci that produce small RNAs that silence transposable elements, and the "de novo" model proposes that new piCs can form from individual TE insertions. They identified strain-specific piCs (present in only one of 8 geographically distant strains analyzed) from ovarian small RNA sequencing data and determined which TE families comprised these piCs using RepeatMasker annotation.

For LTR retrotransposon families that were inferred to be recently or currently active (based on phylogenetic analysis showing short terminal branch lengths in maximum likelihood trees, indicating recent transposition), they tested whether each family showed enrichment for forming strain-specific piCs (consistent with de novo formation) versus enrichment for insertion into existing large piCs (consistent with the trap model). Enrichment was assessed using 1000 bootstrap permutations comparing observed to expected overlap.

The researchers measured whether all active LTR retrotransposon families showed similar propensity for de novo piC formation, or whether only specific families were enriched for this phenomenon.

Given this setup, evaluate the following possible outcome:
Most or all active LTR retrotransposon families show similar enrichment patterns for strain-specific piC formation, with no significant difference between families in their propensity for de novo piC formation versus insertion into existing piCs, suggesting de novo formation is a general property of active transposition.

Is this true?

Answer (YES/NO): NO